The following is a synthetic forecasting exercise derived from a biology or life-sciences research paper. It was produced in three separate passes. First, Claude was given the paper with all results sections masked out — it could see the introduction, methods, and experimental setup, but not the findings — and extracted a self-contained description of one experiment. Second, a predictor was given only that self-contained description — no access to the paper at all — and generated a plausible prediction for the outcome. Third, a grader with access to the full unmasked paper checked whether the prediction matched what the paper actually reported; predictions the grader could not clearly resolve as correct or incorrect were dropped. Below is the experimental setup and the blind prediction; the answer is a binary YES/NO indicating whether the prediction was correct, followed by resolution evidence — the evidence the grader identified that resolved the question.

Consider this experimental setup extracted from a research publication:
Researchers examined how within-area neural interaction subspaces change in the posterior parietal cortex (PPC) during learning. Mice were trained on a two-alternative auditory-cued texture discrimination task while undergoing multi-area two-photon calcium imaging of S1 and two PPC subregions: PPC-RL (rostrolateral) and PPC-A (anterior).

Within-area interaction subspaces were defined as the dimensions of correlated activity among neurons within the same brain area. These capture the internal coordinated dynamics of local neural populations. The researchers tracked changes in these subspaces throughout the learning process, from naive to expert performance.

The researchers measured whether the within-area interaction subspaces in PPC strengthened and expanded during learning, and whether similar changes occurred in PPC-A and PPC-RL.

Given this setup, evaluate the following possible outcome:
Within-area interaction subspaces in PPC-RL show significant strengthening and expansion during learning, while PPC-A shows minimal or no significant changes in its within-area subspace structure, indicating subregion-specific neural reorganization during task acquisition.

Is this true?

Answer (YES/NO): NO